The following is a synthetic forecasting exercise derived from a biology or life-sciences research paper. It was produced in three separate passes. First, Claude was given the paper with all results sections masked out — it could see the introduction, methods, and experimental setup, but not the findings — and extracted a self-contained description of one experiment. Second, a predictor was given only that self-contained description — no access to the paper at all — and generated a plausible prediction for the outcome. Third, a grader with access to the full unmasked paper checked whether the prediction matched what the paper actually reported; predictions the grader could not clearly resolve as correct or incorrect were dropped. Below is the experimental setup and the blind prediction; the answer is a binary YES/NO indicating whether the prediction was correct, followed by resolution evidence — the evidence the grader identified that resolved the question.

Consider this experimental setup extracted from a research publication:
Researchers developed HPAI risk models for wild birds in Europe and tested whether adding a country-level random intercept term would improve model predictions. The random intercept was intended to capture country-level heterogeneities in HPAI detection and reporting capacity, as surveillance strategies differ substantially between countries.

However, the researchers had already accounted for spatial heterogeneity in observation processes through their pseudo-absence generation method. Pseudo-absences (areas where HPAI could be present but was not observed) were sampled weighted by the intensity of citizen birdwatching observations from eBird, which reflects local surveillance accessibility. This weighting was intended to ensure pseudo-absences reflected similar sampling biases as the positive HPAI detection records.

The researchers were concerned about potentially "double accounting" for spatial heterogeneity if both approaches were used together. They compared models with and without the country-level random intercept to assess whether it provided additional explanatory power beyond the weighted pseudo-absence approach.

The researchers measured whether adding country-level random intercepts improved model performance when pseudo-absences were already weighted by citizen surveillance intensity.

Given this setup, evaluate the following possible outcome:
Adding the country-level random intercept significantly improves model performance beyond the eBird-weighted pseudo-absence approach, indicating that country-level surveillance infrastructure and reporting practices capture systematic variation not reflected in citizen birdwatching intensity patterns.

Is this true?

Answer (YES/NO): NO